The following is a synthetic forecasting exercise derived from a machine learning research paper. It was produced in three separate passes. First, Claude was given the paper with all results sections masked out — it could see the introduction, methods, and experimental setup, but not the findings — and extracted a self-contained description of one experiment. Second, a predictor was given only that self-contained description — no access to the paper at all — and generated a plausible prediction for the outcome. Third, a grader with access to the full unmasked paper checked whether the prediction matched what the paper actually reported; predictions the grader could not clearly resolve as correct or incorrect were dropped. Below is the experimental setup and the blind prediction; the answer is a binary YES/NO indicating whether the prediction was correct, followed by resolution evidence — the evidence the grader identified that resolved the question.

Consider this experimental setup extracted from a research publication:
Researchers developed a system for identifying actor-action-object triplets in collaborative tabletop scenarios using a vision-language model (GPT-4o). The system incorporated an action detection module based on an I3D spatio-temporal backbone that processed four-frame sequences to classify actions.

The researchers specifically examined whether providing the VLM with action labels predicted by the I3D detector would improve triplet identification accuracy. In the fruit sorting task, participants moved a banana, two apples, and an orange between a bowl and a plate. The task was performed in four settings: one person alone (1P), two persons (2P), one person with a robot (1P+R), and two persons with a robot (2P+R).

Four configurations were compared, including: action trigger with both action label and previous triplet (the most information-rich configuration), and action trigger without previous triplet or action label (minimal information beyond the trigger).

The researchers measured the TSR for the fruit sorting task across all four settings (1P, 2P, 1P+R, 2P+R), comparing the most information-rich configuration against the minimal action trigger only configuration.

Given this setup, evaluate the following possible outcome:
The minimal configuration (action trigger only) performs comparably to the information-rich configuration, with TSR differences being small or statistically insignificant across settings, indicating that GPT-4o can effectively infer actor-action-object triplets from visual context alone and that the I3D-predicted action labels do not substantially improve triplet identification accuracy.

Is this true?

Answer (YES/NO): NO